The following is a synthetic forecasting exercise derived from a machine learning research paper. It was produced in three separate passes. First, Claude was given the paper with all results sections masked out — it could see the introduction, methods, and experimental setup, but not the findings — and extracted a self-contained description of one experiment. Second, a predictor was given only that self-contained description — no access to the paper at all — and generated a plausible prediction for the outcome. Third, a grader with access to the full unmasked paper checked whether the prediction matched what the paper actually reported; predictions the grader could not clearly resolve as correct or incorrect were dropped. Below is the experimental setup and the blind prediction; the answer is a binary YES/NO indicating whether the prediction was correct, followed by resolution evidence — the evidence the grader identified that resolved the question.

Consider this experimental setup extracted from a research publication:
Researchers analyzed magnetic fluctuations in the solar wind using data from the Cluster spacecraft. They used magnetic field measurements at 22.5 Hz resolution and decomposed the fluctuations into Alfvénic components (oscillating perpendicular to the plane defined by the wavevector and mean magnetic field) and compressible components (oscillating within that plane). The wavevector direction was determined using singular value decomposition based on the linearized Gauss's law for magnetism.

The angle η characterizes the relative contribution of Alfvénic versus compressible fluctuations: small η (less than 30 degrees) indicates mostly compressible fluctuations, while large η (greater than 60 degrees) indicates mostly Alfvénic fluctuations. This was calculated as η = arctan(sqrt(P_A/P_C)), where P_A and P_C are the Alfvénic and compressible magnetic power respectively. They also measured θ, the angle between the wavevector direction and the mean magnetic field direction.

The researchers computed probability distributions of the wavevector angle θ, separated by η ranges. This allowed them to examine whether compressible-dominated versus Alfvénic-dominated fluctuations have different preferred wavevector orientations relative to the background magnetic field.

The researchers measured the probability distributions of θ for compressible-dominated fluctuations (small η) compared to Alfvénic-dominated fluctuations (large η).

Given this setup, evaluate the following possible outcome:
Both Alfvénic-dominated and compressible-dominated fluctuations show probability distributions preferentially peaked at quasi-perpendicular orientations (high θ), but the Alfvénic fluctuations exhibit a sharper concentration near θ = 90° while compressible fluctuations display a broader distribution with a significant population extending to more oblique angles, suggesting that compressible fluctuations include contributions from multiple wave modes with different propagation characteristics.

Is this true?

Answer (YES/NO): NO